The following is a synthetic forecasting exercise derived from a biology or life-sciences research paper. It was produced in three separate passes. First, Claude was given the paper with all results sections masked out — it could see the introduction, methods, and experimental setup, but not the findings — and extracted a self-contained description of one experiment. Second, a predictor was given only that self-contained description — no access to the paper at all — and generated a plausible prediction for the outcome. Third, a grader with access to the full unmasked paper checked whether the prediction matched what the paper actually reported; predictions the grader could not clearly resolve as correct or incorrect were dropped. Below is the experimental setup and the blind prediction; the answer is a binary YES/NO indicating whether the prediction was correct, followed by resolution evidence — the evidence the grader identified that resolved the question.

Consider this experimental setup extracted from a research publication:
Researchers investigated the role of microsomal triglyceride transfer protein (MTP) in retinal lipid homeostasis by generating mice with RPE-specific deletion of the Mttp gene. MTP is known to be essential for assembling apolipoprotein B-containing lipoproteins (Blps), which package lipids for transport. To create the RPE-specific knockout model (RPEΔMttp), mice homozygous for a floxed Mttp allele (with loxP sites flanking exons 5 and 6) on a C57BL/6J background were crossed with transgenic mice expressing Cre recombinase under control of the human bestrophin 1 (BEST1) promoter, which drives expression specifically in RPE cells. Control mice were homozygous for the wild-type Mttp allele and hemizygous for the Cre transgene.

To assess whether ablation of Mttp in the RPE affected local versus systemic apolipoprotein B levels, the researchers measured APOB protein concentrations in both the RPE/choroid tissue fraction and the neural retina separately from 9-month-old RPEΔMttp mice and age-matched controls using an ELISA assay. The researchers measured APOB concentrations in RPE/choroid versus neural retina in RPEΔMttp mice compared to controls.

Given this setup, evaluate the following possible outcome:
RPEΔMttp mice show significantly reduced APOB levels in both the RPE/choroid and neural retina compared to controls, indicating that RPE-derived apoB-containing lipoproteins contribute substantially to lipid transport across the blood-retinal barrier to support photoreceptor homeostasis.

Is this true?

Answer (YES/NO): NO